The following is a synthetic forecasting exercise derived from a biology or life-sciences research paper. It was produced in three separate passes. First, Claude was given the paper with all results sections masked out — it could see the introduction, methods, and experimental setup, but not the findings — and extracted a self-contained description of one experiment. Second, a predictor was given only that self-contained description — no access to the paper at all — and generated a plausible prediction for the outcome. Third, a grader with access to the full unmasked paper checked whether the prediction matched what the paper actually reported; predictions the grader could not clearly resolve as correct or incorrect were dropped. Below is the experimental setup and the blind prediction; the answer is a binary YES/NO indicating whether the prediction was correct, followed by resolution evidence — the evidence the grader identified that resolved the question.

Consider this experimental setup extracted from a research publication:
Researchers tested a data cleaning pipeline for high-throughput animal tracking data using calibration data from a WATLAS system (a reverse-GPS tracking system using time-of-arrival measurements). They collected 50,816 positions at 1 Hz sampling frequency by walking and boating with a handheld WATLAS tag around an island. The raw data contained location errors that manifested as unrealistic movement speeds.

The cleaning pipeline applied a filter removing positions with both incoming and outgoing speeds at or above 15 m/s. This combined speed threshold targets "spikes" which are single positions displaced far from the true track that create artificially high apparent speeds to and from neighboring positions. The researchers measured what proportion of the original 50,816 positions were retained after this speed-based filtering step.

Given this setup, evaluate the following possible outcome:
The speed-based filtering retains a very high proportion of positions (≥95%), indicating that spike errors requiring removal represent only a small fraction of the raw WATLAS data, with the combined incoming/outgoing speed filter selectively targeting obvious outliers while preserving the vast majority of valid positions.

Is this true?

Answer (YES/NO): NO